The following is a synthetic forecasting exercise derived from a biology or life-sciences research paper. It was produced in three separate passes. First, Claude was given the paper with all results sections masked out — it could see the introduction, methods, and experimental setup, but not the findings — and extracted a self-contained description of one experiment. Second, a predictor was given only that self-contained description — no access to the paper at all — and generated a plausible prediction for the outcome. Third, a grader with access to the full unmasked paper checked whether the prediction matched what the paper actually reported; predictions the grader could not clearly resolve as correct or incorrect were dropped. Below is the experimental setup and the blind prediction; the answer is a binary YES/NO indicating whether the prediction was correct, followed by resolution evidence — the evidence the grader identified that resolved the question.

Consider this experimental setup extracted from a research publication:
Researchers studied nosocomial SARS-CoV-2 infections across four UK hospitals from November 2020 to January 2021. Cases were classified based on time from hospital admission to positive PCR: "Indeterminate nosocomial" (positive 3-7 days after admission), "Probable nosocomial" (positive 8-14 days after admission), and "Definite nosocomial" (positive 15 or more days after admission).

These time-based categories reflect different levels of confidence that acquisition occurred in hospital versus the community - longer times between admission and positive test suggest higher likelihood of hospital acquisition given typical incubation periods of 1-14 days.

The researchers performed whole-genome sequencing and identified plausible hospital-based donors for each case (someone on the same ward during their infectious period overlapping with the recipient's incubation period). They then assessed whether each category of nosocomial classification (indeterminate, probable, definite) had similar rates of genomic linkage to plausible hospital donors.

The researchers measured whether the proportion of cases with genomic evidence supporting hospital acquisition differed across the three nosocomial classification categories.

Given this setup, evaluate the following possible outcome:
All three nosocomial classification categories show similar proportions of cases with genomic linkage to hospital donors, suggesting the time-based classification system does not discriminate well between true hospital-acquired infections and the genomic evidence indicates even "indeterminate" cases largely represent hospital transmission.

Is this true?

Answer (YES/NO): NO